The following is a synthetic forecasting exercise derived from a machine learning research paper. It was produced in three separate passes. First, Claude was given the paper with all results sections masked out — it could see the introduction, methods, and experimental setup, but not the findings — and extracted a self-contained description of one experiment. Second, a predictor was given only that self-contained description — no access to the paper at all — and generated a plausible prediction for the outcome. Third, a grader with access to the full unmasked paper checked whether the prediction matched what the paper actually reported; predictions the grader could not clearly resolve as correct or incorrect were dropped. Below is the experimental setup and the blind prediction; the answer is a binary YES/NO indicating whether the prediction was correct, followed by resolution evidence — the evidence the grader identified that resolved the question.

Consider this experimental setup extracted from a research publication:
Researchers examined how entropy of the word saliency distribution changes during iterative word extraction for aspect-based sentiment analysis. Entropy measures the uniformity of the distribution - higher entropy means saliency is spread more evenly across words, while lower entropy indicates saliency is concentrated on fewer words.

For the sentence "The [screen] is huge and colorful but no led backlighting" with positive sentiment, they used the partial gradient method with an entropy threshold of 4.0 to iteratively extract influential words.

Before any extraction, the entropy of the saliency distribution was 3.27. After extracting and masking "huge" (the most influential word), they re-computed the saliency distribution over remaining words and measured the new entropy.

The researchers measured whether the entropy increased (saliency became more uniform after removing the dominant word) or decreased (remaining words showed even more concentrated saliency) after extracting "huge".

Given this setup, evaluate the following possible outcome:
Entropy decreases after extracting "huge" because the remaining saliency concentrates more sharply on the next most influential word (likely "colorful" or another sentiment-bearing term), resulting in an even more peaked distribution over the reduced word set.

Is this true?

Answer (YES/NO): YES